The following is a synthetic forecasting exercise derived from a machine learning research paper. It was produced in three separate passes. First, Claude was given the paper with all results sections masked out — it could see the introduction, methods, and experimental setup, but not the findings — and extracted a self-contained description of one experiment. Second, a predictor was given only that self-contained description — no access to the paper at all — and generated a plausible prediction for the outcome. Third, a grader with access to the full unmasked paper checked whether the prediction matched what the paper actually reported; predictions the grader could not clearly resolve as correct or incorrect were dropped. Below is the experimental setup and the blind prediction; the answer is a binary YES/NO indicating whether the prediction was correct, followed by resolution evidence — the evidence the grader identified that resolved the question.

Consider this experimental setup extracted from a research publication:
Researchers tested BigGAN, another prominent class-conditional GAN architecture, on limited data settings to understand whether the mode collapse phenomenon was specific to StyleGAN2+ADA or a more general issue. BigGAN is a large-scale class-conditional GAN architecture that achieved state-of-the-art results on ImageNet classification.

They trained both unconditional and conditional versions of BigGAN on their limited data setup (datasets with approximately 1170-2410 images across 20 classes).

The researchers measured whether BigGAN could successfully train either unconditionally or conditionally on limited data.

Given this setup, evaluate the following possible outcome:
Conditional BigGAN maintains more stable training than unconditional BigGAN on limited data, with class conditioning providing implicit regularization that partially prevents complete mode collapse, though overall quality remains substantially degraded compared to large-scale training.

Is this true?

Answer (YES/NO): NO